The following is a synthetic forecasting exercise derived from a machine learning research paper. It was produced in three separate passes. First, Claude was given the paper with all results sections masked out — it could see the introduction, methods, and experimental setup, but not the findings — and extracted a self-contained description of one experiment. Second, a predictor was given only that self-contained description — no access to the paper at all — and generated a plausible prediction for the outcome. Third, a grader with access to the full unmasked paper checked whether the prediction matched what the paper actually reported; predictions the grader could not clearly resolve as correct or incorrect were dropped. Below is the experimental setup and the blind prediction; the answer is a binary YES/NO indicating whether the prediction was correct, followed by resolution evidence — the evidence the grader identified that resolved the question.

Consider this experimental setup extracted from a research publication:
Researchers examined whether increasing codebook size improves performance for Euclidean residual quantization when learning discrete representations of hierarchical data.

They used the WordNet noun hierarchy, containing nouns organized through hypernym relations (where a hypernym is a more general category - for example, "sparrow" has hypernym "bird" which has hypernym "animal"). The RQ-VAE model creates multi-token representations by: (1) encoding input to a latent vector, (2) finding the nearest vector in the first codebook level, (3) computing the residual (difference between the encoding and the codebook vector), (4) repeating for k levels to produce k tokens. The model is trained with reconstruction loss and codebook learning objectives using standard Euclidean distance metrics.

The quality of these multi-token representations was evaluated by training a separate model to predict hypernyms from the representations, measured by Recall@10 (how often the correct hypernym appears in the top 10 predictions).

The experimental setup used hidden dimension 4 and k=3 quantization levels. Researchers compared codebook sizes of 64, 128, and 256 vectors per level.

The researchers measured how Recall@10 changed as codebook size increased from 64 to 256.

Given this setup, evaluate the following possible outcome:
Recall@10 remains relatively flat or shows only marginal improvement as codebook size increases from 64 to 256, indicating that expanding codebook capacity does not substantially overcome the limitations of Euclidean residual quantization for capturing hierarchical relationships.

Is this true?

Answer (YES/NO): YES